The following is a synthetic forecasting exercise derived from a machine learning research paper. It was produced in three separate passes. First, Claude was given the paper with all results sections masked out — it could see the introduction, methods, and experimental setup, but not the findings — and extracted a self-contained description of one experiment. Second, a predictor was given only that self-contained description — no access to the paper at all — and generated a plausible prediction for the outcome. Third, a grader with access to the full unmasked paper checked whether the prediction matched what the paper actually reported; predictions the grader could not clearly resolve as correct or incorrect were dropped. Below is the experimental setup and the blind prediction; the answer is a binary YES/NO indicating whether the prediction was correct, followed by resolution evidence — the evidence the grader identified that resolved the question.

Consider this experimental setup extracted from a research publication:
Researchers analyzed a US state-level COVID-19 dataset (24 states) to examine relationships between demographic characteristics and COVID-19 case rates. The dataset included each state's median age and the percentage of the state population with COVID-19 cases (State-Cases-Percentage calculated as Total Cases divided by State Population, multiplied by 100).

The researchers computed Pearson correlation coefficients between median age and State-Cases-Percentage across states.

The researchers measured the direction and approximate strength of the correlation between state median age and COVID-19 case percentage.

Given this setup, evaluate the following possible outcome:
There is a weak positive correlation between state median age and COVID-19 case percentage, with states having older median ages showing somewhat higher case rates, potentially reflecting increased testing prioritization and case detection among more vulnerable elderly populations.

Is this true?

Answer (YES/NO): NO